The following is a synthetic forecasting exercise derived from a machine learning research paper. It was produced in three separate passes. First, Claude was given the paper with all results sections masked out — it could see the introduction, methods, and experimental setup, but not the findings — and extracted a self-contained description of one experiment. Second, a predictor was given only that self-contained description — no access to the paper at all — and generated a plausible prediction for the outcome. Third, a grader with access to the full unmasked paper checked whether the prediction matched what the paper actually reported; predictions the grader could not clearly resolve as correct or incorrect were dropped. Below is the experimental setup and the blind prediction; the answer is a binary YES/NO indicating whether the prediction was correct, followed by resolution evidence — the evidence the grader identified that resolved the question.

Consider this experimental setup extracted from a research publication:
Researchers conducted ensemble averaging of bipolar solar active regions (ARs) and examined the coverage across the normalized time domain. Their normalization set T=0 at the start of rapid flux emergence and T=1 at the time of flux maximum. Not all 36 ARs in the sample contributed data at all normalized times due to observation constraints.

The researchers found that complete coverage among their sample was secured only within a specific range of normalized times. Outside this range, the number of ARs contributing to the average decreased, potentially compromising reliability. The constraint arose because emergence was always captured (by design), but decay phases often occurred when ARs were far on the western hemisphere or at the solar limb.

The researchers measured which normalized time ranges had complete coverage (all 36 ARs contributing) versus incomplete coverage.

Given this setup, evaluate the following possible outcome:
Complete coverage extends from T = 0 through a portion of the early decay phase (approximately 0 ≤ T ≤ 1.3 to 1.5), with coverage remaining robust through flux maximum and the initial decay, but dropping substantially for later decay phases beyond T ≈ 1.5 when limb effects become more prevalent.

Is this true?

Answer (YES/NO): NO